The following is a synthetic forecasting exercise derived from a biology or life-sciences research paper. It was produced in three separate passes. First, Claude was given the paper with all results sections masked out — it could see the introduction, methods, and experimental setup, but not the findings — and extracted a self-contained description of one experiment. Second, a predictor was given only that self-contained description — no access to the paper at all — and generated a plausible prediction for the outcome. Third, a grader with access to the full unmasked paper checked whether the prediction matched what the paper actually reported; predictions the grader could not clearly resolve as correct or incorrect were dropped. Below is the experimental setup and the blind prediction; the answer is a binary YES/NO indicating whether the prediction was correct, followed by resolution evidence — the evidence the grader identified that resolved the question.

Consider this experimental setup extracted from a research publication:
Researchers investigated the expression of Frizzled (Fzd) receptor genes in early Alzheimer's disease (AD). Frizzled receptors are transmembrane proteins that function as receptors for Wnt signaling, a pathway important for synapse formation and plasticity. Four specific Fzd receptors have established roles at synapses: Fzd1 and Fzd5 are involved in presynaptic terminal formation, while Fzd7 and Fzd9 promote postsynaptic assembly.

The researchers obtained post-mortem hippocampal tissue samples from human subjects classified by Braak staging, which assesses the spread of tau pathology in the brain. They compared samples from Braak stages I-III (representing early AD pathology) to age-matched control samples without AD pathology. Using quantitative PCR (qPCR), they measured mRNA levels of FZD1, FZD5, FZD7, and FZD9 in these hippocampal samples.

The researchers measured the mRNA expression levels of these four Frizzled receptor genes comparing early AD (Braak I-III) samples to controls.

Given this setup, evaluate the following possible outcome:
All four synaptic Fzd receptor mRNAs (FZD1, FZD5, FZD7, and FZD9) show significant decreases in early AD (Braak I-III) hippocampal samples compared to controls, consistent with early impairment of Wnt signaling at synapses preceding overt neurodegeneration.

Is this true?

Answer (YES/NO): NO